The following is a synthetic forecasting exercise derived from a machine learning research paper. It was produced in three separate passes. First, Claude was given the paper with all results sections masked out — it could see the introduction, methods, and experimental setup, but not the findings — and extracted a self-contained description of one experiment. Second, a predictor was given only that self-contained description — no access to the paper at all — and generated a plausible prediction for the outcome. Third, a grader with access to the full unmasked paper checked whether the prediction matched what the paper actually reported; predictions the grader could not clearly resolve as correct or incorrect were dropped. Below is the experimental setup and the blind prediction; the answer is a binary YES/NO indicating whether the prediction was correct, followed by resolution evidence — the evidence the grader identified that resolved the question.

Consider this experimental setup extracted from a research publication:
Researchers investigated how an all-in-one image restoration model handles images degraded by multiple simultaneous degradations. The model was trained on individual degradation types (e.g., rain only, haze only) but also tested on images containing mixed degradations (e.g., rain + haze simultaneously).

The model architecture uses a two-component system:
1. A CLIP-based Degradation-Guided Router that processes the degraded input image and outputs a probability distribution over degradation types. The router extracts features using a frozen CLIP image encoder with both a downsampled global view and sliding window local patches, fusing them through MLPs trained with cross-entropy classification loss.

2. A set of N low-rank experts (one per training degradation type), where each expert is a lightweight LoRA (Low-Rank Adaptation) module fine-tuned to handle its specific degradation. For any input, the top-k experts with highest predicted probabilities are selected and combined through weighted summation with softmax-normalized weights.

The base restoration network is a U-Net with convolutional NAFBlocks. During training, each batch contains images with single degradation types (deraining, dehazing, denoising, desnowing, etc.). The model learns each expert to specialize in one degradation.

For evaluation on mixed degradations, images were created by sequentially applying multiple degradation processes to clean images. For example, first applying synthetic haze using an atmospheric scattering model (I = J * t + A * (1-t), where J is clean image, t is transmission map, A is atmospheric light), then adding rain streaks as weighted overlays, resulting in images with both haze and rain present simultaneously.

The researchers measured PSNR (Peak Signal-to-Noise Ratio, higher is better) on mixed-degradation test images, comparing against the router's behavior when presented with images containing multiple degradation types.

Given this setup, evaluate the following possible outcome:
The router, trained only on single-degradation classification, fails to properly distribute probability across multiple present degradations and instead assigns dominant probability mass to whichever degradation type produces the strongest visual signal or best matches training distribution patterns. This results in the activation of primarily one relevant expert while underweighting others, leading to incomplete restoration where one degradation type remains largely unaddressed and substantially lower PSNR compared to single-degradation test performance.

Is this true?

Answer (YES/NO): NO